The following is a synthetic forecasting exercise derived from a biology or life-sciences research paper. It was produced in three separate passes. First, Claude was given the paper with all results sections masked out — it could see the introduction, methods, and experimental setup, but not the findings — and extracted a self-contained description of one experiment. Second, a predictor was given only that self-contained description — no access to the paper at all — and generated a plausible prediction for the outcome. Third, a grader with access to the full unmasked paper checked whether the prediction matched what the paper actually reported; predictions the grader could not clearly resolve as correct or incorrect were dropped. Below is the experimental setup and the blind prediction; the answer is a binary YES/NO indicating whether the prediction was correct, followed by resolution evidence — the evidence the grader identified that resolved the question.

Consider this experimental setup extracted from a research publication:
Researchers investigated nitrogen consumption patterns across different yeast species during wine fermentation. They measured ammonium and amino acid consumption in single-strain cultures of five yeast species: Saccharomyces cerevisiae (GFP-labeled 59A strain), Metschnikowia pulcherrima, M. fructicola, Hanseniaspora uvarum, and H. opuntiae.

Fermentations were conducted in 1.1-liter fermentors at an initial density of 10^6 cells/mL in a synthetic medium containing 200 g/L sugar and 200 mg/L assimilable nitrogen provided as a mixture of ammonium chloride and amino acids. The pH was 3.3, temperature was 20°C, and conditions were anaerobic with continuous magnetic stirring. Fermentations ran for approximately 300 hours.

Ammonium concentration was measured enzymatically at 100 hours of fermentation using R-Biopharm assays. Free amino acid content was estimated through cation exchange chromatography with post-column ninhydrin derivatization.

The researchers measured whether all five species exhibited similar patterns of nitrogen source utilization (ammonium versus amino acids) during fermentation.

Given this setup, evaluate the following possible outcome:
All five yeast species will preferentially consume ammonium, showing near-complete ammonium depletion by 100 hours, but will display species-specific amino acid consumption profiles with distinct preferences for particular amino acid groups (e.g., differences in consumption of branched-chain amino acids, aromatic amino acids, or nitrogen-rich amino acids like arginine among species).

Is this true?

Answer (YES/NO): NO